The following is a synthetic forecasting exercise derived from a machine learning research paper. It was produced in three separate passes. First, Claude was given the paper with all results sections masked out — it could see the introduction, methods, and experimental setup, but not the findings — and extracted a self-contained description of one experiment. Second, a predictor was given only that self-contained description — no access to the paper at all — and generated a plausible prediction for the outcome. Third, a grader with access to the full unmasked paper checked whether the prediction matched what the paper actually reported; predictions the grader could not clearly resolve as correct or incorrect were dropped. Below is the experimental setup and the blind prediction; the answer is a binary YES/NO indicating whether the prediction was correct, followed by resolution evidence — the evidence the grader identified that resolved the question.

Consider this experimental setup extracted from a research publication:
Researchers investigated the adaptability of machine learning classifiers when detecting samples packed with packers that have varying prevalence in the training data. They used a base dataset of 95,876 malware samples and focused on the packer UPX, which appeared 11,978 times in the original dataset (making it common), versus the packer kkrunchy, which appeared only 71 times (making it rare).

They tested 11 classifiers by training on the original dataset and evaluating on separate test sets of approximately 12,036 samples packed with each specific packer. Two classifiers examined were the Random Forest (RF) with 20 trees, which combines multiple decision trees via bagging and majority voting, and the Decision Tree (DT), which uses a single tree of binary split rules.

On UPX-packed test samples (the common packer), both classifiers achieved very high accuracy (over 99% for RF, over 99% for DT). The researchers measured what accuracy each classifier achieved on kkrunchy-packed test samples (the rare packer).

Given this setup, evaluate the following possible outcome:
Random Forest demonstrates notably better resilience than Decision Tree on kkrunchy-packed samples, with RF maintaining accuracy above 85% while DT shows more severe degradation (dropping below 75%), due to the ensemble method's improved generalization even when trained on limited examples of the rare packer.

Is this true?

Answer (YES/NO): NO